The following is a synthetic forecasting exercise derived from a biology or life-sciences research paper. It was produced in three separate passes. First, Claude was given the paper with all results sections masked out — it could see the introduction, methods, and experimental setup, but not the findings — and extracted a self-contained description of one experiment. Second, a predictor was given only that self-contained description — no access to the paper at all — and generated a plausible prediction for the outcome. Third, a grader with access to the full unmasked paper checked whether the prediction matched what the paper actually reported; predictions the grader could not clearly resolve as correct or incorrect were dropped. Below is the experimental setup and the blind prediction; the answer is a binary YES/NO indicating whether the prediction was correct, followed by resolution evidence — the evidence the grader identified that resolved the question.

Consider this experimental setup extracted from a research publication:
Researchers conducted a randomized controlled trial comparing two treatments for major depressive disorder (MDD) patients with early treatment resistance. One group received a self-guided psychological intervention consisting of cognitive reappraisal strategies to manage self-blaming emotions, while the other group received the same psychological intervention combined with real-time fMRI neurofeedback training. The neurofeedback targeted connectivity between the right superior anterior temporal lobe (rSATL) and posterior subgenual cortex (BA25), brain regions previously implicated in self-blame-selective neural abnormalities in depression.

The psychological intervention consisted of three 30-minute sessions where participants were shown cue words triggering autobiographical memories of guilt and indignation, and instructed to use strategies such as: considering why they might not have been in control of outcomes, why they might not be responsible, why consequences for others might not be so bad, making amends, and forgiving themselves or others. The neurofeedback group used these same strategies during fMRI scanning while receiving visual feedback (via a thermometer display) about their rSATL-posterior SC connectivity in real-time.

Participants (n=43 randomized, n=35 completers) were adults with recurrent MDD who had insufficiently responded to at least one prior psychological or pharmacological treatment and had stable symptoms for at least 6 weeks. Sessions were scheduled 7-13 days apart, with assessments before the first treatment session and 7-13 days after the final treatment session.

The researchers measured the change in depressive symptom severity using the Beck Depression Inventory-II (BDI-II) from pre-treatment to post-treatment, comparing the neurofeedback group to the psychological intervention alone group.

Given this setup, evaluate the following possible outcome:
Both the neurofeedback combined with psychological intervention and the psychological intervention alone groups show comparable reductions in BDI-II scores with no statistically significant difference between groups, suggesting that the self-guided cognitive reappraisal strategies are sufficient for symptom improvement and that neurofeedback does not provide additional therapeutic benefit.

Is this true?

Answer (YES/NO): YES